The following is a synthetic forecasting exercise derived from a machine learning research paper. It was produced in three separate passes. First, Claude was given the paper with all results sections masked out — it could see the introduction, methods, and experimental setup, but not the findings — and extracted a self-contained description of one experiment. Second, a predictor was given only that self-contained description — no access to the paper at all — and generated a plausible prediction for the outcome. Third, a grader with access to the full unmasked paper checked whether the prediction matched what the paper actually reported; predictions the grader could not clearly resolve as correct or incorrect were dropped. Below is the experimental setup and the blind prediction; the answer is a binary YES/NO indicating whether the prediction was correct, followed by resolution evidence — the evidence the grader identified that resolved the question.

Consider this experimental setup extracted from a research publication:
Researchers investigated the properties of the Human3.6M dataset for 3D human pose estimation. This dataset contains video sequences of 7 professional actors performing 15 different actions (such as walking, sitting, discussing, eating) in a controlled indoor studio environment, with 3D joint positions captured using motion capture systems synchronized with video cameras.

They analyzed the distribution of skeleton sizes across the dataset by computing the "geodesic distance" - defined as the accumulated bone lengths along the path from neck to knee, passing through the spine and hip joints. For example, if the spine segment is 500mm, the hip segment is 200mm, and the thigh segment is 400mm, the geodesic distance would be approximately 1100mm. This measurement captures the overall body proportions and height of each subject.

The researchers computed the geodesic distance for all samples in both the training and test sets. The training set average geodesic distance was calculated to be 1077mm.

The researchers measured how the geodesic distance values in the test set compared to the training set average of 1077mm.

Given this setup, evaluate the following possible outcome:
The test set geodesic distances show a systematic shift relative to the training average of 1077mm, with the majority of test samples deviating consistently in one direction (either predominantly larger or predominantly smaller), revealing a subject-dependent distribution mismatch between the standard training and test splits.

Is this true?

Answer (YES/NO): NO